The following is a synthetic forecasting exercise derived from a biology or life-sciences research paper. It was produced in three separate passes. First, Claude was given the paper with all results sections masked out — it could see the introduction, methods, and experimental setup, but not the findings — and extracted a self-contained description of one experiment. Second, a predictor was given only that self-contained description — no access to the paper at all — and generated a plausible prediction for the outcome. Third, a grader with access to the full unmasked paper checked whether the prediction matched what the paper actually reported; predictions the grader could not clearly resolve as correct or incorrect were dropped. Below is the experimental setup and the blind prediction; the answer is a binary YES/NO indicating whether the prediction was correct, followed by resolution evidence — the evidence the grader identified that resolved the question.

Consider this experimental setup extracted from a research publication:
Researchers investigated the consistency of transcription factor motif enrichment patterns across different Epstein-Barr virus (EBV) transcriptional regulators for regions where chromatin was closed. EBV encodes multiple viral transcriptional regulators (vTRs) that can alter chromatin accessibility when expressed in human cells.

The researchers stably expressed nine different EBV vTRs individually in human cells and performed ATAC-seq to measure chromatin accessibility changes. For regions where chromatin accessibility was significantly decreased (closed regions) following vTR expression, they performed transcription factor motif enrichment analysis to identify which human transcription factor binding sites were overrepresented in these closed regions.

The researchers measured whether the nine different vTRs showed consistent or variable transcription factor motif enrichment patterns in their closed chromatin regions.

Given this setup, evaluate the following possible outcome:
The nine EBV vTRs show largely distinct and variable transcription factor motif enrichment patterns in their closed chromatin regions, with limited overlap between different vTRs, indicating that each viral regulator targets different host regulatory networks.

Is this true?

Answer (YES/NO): NO